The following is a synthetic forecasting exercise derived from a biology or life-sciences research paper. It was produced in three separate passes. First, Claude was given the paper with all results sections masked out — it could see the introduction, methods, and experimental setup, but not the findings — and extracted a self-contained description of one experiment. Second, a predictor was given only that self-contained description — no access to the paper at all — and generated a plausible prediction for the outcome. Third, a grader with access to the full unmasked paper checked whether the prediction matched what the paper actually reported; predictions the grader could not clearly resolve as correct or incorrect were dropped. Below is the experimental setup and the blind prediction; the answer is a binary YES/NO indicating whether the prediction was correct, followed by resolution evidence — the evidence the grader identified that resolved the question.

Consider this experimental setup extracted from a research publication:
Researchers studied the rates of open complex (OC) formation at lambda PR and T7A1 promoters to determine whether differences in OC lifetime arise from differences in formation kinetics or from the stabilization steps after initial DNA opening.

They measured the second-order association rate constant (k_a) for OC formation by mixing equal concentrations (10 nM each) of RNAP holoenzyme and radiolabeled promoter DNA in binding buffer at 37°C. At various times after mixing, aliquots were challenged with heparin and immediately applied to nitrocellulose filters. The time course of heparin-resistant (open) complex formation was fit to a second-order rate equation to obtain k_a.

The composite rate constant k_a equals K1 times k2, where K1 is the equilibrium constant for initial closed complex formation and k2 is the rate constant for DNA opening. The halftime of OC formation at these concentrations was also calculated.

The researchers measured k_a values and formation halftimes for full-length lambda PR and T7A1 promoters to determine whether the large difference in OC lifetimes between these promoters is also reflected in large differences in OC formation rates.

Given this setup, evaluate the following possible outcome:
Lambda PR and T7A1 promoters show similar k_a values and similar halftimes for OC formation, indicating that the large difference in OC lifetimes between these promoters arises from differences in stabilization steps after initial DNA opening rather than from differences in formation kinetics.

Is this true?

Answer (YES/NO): YES